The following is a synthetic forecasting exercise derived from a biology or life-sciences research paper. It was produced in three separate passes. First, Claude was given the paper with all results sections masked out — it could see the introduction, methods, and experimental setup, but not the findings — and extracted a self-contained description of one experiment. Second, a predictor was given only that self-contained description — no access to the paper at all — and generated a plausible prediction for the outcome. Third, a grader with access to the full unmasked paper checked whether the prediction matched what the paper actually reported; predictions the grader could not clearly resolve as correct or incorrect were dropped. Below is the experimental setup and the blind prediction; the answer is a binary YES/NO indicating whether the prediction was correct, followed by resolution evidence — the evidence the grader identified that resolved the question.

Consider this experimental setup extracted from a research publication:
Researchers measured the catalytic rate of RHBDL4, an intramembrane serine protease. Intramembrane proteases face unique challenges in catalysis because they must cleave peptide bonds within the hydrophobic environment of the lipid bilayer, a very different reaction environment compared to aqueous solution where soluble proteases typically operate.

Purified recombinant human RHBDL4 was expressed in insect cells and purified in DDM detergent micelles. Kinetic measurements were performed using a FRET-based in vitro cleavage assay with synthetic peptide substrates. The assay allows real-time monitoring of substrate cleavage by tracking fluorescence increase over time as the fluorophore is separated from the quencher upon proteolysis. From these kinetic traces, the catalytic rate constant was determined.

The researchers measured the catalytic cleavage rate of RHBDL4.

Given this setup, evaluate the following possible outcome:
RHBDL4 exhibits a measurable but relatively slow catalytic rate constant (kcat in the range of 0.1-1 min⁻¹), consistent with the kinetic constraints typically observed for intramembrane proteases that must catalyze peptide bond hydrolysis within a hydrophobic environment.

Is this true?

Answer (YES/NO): YES